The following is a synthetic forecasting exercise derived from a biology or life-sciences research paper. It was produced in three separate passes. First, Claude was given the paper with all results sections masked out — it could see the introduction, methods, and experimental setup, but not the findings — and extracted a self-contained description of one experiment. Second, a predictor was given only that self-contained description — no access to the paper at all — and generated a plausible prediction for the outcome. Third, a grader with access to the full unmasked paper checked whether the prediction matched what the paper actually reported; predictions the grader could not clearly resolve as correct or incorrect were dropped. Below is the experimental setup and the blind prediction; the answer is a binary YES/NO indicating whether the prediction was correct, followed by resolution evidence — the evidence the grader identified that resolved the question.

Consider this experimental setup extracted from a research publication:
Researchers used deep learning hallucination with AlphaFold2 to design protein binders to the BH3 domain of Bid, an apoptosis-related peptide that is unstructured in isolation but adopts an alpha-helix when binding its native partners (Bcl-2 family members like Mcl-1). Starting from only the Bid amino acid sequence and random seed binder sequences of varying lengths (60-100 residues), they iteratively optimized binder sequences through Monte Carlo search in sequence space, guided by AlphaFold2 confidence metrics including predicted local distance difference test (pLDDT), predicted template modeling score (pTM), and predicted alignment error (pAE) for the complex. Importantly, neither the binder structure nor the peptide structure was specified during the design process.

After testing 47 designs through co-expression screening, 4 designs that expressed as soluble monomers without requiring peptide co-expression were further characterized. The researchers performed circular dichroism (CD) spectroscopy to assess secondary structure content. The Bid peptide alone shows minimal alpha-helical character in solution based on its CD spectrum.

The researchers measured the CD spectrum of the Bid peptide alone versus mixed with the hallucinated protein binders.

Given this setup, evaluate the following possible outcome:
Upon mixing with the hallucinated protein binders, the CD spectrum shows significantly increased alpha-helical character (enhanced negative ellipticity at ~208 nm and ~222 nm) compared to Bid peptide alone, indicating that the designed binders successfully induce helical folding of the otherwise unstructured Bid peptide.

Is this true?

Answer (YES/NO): YES